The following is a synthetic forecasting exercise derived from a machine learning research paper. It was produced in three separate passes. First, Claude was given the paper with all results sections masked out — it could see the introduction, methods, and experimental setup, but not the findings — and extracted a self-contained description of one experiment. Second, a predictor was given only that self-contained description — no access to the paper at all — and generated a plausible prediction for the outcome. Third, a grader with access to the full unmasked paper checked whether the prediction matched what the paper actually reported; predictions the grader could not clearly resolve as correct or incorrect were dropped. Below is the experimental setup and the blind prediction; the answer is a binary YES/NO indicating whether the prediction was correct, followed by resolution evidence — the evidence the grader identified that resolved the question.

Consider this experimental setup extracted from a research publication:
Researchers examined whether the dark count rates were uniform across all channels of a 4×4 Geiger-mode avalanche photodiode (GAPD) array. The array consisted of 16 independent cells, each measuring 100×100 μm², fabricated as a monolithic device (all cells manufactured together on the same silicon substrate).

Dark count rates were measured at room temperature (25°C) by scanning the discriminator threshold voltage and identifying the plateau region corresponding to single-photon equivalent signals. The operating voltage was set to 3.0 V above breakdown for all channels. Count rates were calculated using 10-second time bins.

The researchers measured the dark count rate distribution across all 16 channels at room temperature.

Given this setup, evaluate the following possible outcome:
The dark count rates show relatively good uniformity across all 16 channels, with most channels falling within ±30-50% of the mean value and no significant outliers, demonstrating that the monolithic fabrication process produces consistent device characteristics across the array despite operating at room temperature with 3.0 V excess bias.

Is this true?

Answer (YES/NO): NO